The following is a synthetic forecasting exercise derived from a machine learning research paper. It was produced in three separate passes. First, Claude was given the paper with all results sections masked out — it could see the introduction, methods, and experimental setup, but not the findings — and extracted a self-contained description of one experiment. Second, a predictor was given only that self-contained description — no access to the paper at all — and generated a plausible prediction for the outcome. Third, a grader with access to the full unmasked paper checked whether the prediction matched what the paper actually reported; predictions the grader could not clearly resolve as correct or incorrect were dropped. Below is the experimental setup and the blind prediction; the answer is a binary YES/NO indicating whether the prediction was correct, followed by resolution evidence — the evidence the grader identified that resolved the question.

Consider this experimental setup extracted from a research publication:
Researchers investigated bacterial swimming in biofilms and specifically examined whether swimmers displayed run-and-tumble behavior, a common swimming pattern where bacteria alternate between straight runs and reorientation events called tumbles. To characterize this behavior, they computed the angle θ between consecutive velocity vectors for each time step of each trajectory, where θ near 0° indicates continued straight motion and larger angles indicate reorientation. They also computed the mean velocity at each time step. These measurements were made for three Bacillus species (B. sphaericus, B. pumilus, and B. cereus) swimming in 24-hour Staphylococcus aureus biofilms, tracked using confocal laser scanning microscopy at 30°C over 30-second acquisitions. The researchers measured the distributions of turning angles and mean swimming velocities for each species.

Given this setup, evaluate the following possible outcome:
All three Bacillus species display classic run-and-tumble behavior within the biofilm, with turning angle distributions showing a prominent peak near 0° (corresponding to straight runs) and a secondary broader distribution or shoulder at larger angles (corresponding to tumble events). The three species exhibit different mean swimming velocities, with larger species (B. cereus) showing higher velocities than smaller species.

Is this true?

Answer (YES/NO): NO